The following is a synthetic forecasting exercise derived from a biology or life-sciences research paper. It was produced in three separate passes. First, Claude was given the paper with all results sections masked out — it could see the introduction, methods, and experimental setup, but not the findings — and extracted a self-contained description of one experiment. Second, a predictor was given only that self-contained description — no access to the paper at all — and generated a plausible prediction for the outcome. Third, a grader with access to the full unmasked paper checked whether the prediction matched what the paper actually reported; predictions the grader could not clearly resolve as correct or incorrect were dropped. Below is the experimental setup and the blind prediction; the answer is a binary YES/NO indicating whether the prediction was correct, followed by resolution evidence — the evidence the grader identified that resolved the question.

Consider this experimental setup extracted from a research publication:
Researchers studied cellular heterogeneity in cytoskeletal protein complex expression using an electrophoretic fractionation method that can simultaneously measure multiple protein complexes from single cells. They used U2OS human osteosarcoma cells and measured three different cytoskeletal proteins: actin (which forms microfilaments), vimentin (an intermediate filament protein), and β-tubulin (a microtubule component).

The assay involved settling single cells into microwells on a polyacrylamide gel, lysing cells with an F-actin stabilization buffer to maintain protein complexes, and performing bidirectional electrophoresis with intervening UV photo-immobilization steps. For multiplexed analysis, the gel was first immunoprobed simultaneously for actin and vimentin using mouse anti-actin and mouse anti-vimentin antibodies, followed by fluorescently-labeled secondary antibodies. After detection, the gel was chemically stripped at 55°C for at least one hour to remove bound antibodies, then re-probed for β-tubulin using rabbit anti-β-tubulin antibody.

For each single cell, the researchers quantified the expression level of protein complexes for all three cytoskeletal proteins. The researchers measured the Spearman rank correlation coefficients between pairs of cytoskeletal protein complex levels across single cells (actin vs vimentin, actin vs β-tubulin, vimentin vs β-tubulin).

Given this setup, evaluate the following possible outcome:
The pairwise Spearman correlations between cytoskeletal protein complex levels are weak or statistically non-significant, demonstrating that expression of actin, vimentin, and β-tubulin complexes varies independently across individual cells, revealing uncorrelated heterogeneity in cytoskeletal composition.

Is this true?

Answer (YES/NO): NO